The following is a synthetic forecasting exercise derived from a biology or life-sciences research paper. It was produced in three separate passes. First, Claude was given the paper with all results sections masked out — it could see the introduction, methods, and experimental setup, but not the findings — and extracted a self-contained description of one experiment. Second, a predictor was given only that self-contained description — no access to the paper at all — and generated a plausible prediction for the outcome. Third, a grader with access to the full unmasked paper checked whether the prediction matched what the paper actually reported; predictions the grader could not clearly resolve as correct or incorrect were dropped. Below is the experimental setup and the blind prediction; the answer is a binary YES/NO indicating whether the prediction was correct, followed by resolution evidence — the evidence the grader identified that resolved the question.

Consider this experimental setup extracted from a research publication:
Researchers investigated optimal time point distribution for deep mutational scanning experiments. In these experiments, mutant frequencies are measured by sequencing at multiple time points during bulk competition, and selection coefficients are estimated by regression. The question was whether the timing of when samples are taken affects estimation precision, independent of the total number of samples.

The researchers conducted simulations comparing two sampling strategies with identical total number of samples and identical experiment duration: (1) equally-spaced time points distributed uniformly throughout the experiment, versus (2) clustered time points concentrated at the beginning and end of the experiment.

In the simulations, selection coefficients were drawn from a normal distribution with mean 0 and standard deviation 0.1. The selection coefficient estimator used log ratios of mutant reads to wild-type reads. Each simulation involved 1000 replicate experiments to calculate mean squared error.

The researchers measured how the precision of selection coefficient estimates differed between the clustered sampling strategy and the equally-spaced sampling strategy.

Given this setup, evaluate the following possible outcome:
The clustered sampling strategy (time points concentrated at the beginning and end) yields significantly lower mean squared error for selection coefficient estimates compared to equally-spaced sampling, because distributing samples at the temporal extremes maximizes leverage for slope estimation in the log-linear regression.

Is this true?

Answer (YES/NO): YES